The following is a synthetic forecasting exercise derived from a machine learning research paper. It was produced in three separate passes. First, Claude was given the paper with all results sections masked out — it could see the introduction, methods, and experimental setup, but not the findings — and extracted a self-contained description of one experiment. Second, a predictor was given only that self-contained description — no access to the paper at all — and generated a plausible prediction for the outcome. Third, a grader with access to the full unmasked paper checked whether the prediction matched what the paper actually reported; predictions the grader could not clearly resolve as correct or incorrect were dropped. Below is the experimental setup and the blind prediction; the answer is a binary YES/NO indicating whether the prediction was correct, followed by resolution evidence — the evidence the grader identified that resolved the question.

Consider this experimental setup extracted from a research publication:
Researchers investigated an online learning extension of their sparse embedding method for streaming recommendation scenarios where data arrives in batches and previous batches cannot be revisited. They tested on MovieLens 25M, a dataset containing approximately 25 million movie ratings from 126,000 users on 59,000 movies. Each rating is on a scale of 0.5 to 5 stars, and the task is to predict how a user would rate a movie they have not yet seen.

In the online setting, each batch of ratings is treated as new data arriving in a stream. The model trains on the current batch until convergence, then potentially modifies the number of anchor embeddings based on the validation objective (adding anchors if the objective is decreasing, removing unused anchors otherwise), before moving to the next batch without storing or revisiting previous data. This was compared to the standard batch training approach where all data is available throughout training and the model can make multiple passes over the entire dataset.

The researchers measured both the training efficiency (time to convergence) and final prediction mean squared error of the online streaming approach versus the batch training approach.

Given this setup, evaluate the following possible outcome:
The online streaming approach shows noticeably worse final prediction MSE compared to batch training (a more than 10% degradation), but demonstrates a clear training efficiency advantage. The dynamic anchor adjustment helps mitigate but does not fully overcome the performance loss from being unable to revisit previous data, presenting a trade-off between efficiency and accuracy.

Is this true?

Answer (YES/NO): NO